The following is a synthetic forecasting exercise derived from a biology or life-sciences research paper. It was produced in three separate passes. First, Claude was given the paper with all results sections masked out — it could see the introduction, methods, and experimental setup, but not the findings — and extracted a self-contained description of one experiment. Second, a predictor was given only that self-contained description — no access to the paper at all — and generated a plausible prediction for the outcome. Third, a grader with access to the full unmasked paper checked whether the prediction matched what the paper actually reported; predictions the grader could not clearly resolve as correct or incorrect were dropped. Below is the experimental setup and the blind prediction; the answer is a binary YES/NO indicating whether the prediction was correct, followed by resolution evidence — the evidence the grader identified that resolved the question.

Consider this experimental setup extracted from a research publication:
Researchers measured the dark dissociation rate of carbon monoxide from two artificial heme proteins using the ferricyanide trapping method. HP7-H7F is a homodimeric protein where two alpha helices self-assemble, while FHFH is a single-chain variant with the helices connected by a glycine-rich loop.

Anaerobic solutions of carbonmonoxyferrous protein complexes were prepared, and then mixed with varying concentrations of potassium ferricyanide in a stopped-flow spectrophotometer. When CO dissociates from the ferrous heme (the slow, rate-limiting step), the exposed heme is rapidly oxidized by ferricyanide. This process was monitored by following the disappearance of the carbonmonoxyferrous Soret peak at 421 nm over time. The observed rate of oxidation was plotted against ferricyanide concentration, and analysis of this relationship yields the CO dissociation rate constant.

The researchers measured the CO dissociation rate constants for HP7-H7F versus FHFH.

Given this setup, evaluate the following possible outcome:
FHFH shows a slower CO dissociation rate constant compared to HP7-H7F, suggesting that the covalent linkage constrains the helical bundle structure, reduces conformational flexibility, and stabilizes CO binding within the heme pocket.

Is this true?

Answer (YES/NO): NO